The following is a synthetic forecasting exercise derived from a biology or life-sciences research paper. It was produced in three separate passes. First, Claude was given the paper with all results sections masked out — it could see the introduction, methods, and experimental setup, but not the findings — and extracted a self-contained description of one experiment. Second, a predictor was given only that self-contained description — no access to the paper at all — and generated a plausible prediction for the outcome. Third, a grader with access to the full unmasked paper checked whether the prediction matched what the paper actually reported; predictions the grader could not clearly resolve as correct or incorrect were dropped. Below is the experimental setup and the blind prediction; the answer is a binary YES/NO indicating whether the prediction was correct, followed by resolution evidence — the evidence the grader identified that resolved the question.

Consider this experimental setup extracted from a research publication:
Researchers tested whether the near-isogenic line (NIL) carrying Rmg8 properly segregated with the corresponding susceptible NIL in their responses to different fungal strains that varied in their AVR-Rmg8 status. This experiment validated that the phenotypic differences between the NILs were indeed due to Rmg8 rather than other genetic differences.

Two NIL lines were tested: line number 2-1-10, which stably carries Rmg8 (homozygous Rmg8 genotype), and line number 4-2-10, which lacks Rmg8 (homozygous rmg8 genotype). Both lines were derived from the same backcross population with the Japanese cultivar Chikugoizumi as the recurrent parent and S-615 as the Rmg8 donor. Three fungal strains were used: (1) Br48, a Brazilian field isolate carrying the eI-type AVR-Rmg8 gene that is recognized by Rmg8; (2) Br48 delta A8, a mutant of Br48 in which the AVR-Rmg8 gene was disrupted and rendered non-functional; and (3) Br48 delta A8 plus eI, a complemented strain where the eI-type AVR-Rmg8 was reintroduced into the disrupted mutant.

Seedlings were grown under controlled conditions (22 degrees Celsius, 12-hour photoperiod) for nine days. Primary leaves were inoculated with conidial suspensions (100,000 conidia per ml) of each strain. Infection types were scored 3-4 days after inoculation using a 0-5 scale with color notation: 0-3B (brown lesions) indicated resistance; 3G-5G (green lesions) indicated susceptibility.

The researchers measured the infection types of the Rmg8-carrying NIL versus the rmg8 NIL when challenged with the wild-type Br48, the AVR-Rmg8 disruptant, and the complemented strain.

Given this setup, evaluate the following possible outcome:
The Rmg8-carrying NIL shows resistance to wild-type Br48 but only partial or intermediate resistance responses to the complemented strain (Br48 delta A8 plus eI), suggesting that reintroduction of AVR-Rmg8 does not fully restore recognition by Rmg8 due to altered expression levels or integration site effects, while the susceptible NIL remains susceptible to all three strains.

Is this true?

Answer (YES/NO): NO